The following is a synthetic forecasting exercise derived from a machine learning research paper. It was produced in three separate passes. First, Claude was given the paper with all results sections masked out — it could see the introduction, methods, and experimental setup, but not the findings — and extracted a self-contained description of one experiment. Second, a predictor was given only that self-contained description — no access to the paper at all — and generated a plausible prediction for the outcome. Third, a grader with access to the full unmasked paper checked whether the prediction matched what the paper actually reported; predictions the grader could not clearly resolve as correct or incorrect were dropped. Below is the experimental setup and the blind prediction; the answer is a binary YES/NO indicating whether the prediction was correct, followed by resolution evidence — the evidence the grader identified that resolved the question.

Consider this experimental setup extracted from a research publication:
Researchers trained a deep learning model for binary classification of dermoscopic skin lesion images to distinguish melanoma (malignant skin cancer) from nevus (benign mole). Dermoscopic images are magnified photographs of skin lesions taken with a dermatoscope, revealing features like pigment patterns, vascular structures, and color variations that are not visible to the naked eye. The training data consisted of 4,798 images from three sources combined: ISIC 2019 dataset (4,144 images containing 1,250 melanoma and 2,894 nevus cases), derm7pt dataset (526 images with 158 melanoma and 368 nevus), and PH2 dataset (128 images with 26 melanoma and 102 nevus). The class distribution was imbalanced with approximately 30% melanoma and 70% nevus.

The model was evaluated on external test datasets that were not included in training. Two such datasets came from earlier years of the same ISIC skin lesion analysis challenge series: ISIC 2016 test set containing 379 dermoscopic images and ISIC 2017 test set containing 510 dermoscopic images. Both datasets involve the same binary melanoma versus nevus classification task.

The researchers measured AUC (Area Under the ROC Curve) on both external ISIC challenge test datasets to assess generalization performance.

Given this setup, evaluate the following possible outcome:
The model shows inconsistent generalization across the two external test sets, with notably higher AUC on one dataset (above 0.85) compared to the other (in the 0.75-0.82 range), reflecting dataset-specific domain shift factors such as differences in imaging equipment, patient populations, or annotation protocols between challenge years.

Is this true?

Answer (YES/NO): NO